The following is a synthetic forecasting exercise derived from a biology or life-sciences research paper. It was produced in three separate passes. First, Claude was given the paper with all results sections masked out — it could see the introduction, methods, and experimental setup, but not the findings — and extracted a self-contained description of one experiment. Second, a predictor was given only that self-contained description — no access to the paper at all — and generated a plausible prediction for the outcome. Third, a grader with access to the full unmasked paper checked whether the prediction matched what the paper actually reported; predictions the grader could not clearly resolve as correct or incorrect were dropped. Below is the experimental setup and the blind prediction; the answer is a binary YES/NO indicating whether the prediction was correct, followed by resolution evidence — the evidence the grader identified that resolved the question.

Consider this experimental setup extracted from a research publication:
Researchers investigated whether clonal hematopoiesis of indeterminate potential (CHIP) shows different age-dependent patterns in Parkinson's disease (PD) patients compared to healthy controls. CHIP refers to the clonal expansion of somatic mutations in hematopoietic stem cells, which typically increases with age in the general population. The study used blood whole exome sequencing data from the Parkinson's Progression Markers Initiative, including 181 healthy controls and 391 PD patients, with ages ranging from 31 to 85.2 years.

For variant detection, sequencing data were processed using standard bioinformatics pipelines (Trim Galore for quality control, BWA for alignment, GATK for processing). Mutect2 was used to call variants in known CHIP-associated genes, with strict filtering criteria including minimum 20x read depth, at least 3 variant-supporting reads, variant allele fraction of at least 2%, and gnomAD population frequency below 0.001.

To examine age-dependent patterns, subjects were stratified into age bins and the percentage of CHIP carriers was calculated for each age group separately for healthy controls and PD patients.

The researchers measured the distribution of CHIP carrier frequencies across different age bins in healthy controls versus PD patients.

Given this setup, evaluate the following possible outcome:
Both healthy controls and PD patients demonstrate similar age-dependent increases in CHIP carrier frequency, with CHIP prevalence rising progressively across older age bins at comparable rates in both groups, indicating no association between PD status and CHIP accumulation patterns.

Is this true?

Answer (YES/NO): NO